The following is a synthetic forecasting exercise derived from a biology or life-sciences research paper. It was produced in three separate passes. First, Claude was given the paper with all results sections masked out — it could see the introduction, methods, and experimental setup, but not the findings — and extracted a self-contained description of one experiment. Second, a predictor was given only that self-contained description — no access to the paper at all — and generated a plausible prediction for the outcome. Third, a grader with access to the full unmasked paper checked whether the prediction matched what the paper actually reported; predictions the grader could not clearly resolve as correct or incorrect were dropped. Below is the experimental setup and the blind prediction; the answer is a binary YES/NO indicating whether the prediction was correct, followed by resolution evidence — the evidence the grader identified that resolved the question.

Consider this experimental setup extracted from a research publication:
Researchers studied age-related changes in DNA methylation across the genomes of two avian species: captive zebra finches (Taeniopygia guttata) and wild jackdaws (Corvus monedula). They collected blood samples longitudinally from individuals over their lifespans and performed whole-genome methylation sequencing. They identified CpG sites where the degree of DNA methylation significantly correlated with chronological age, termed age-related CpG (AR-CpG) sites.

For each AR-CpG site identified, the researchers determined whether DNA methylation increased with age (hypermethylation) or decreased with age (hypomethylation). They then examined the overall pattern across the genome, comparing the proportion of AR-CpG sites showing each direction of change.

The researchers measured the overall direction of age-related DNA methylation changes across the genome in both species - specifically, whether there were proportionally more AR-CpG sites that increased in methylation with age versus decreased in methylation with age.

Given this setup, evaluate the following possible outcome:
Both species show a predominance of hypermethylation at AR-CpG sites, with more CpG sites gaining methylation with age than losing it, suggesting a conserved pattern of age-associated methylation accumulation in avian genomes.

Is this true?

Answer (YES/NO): NO